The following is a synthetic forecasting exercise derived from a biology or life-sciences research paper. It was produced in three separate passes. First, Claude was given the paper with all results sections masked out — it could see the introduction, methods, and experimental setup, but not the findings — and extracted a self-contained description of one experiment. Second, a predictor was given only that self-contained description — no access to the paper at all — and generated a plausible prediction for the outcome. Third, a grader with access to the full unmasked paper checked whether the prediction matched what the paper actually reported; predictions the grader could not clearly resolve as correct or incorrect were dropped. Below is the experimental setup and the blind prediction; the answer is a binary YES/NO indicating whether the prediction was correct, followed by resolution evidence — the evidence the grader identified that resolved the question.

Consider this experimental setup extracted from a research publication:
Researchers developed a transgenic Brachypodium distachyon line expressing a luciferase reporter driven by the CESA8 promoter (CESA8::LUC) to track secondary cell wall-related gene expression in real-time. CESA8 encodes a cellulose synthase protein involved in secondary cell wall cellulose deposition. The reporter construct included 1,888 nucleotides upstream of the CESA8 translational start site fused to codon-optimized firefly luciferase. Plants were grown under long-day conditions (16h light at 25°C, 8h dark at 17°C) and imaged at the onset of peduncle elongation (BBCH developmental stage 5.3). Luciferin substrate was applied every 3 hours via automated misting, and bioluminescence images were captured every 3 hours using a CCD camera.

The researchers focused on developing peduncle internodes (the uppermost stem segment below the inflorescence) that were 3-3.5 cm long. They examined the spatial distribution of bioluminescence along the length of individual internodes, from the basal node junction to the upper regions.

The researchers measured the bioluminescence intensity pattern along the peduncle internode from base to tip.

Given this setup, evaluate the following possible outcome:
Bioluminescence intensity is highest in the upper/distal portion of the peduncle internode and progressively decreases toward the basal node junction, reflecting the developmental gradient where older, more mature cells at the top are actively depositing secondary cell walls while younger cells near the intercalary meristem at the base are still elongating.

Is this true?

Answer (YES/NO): NO